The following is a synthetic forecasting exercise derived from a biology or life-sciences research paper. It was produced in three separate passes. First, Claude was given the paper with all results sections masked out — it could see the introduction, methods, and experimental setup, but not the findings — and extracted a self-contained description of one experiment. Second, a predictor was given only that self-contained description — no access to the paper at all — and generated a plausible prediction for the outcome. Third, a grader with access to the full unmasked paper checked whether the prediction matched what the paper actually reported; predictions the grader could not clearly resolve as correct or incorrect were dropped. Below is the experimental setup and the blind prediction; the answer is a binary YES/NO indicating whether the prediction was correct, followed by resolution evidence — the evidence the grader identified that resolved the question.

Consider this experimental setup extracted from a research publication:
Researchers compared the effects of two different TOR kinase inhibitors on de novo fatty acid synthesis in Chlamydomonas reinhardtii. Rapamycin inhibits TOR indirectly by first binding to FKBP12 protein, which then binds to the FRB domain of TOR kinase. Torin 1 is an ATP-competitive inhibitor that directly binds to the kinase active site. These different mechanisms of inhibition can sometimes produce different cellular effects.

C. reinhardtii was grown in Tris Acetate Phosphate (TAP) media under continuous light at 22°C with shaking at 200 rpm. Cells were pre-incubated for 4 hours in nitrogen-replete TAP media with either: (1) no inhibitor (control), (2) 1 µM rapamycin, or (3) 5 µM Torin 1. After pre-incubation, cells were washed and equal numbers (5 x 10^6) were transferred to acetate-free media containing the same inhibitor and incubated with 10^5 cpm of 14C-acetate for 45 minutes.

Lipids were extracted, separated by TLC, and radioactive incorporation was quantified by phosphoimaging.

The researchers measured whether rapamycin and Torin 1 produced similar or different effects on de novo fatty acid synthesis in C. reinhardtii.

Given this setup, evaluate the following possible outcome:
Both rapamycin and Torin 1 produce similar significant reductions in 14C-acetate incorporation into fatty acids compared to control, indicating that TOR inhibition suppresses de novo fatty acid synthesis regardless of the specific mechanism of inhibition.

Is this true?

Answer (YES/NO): NO